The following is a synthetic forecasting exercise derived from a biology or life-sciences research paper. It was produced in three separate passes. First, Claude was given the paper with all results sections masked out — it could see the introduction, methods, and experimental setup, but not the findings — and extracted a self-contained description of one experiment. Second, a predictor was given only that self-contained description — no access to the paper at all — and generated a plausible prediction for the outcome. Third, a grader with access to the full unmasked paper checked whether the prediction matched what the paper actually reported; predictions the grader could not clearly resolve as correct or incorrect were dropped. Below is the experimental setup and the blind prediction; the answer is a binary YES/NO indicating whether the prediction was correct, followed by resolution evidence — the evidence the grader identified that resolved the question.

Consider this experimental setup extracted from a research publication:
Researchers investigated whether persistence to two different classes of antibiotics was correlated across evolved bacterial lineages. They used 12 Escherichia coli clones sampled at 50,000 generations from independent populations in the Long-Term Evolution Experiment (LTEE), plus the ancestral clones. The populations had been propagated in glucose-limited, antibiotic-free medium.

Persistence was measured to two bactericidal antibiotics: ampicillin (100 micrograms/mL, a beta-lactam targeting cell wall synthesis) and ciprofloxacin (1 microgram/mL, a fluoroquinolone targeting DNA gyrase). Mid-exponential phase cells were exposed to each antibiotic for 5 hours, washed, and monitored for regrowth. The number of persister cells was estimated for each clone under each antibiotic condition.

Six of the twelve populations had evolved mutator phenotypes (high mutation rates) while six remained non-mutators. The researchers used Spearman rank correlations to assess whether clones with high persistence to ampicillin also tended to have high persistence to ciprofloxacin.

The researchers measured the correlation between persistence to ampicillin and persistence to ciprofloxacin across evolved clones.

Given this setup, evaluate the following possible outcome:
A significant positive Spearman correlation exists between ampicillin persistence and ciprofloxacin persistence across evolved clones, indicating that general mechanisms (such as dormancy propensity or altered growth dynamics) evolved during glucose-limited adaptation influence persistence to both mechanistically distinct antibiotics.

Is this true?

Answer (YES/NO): YES